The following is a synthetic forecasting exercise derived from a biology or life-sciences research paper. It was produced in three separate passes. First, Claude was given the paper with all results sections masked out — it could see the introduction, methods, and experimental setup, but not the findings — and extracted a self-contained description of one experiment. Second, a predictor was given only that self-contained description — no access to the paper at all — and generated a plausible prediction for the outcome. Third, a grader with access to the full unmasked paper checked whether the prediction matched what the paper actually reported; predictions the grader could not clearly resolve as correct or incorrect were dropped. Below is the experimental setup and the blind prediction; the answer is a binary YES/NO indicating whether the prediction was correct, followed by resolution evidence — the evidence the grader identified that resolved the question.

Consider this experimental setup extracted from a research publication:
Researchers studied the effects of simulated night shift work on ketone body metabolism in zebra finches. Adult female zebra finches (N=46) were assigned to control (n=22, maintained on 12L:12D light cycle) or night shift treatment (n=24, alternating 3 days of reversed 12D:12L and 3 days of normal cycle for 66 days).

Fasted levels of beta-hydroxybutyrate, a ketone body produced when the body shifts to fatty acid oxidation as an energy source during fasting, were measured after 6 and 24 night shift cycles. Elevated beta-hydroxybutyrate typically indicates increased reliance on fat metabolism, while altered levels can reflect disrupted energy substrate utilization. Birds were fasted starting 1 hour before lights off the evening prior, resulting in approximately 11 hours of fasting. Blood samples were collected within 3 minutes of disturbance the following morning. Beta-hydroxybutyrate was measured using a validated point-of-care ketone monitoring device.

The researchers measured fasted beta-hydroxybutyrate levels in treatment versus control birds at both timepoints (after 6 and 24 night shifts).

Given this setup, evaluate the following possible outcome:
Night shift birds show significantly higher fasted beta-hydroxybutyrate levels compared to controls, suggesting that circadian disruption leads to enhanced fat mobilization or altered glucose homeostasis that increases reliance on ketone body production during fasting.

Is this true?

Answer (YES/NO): YES